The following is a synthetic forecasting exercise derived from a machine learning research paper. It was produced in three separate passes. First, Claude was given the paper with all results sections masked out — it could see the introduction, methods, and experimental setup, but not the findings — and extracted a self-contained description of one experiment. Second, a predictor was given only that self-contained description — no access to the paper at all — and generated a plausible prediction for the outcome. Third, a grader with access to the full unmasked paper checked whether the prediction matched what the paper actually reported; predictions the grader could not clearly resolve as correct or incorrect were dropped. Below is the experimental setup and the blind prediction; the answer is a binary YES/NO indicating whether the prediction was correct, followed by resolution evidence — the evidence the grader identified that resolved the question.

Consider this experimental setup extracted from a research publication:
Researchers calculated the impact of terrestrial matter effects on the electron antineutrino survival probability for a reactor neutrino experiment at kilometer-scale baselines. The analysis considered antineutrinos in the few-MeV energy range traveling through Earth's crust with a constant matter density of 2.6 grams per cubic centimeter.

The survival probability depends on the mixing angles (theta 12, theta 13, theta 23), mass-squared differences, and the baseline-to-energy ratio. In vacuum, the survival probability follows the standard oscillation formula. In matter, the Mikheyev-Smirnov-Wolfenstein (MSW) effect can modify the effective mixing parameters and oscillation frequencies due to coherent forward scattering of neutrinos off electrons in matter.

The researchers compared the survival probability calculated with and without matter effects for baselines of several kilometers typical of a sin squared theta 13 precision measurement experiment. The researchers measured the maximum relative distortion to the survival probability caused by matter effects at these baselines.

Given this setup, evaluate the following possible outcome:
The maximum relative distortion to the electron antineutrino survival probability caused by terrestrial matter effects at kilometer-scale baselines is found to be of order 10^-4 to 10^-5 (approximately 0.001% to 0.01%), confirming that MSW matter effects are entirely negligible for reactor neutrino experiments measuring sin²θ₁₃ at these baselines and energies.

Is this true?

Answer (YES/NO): NO